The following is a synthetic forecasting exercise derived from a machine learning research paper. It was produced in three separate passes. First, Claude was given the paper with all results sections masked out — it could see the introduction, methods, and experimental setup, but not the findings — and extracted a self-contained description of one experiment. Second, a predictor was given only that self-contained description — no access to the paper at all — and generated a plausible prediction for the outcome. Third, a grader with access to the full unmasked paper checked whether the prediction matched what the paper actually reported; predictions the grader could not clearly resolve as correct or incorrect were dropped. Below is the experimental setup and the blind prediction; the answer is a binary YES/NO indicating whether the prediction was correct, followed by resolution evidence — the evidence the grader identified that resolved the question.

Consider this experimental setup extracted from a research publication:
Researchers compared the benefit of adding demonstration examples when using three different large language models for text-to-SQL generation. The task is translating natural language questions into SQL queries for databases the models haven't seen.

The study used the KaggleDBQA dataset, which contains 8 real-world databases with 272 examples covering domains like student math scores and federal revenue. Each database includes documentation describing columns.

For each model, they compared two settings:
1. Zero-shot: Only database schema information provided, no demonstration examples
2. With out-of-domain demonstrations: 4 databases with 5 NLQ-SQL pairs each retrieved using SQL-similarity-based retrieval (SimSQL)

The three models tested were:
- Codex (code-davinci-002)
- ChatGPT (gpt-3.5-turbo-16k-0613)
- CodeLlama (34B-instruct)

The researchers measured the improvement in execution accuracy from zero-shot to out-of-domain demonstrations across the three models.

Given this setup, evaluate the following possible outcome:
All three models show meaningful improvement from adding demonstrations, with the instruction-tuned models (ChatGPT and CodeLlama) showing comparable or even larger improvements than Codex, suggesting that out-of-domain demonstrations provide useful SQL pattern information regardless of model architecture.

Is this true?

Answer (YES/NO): NO